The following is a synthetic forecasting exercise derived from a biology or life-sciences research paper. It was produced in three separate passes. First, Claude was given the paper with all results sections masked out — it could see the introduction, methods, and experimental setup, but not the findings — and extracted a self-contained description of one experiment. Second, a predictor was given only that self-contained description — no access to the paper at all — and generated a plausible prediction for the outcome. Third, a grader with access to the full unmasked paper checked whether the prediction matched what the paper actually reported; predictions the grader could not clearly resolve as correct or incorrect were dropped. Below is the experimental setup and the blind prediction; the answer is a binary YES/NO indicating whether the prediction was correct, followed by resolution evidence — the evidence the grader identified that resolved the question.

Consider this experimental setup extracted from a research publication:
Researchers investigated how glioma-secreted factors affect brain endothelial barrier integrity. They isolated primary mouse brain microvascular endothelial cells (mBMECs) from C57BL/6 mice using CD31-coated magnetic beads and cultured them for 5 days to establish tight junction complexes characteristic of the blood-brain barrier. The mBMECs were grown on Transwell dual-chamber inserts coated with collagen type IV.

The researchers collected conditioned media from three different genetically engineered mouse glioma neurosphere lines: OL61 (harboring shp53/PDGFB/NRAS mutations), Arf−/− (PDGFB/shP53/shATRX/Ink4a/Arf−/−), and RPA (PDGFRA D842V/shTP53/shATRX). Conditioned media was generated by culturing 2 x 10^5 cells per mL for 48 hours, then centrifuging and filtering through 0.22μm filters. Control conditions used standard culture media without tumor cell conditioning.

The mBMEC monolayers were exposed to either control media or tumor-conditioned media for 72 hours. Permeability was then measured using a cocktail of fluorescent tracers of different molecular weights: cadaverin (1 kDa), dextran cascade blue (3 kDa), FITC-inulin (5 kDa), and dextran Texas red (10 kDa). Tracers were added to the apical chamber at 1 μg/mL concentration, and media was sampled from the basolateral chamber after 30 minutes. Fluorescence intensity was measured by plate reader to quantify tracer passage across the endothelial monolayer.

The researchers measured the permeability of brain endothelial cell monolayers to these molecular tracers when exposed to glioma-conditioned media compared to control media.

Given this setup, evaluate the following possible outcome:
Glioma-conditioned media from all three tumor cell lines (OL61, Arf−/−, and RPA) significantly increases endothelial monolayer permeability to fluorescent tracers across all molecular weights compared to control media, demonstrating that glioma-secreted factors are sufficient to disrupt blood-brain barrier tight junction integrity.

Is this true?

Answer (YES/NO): NO